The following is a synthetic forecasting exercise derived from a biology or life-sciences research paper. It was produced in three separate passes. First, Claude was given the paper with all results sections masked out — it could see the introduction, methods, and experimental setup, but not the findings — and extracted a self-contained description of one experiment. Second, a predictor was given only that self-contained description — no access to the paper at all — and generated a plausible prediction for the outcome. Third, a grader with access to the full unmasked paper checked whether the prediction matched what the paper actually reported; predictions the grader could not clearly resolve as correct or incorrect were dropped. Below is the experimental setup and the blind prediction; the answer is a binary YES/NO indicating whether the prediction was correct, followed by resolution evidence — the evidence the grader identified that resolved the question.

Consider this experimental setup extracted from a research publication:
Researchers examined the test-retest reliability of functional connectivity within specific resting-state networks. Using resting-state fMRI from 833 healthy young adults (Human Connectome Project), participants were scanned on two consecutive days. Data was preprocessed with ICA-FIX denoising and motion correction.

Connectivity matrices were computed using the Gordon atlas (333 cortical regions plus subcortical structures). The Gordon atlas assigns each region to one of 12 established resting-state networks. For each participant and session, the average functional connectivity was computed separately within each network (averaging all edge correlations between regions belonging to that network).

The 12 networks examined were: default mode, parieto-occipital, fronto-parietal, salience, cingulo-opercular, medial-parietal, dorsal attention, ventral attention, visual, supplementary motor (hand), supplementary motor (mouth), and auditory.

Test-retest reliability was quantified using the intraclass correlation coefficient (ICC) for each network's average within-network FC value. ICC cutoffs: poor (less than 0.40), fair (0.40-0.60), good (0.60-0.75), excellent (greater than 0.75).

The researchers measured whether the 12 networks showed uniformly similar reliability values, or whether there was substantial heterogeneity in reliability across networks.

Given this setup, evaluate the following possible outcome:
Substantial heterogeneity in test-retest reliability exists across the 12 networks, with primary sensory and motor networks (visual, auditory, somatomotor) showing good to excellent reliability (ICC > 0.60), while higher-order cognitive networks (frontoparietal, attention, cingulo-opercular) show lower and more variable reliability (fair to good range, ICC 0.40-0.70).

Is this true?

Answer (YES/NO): NO